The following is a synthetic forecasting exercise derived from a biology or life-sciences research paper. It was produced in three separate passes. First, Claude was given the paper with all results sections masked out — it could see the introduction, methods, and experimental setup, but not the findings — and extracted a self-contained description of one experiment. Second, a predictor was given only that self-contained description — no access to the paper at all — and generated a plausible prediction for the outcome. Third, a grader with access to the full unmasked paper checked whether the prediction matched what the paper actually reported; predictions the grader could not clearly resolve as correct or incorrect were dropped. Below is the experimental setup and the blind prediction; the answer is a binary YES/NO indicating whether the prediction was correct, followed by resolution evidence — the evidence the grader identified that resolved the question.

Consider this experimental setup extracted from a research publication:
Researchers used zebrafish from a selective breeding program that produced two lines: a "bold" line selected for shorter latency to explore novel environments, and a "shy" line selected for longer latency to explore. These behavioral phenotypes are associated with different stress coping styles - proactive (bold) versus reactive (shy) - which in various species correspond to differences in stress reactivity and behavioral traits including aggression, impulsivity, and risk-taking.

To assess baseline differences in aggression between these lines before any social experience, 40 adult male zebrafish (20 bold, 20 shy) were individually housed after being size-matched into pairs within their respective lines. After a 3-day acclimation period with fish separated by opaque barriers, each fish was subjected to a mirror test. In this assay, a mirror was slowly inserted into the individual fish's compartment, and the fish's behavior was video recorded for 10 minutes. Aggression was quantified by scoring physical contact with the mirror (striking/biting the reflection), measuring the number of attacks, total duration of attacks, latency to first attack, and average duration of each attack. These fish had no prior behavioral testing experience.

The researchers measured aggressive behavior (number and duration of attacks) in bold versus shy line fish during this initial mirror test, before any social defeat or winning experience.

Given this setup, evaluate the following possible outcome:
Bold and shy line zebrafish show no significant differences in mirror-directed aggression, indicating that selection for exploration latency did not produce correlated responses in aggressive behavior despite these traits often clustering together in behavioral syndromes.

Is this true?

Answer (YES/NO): NO